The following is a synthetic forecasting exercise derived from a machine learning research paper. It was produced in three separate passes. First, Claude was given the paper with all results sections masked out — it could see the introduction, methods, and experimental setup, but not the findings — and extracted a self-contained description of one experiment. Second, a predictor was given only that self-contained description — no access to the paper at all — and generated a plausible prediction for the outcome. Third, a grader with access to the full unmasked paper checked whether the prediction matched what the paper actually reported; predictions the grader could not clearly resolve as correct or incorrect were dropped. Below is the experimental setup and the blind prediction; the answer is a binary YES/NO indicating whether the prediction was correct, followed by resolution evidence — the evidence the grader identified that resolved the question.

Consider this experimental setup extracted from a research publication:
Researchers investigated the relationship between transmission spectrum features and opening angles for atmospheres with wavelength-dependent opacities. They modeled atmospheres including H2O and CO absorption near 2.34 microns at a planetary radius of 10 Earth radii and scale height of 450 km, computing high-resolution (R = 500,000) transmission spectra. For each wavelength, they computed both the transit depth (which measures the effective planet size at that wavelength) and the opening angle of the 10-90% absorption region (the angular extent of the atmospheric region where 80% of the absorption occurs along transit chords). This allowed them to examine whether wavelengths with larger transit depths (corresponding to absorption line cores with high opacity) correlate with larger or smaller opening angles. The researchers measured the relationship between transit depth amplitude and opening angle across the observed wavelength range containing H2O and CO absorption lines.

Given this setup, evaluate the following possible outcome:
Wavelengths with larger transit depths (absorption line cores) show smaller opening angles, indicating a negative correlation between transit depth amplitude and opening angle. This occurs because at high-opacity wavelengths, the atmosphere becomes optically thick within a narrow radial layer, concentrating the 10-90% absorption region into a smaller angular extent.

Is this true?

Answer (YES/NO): NO